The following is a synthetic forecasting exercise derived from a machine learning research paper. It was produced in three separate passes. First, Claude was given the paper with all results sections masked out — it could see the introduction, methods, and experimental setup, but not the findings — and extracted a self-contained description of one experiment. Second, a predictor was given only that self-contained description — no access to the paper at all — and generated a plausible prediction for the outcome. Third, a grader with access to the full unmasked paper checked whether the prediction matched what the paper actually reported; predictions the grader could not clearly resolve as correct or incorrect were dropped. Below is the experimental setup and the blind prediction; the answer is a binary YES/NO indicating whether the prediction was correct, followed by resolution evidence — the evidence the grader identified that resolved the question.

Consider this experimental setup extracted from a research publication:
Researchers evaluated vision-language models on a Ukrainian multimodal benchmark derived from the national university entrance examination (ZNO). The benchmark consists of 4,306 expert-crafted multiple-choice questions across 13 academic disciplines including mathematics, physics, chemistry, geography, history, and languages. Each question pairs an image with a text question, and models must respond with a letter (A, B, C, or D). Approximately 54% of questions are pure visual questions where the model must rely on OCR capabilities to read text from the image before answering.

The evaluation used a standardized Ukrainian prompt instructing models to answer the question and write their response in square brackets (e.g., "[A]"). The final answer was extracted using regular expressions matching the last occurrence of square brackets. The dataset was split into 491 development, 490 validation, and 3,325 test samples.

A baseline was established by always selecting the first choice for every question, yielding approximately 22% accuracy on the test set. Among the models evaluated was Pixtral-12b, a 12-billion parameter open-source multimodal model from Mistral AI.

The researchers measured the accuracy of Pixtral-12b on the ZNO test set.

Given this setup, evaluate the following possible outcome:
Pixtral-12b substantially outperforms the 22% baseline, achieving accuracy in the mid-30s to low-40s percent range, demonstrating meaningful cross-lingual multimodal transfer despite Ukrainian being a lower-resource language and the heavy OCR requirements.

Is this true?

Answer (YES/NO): NO